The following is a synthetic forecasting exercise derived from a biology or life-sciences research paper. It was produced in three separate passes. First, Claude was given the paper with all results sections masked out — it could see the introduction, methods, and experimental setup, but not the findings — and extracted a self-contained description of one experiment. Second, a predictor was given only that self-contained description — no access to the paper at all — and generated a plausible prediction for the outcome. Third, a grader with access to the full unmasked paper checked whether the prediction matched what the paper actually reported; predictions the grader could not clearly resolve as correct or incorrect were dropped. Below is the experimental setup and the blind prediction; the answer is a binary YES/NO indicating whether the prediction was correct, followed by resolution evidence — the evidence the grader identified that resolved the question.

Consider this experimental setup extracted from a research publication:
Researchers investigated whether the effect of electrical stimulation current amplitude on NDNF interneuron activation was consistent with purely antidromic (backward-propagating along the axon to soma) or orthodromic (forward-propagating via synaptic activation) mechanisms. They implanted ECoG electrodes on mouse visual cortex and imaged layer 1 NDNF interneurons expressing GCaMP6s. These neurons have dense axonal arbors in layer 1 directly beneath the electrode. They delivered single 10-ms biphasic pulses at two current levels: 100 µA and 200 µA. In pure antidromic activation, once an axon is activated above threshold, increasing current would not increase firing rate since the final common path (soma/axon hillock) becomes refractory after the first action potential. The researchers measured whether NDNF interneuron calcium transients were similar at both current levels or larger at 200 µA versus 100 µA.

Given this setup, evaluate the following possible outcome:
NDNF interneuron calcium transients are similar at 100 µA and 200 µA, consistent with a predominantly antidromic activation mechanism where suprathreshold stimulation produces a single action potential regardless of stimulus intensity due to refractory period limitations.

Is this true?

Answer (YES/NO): NO